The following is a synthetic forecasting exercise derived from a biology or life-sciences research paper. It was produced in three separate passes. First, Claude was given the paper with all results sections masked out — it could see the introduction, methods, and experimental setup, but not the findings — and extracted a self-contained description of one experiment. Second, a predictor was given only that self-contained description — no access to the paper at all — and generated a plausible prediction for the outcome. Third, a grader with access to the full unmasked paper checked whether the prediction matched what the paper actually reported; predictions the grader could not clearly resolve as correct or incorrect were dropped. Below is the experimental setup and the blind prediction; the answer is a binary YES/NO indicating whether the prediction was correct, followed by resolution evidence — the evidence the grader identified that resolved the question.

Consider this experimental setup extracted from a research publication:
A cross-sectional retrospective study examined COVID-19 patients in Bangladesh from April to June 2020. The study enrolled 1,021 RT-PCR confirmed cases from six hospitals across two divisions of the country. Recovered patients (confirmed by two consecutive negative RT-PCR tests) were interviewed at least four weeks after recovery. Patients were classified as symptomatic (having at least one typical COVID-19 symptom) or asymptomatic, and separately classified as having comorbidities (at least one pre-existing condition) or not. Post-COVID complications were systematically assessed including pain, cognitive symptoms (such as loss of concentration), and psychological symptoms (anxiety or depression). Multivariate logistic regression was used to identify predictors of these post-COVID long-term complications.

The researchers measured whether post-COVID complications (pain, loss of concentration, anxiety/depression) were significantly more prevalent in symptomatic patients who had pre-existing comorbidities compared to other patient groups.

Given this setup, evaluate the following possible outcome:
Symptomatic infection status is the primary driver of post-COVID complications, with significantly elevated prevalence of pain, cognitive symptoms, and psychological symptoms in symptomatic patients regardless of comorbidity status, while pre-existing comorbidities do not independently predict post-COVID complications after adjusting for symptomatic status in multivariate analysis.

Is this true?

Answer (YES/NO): NO